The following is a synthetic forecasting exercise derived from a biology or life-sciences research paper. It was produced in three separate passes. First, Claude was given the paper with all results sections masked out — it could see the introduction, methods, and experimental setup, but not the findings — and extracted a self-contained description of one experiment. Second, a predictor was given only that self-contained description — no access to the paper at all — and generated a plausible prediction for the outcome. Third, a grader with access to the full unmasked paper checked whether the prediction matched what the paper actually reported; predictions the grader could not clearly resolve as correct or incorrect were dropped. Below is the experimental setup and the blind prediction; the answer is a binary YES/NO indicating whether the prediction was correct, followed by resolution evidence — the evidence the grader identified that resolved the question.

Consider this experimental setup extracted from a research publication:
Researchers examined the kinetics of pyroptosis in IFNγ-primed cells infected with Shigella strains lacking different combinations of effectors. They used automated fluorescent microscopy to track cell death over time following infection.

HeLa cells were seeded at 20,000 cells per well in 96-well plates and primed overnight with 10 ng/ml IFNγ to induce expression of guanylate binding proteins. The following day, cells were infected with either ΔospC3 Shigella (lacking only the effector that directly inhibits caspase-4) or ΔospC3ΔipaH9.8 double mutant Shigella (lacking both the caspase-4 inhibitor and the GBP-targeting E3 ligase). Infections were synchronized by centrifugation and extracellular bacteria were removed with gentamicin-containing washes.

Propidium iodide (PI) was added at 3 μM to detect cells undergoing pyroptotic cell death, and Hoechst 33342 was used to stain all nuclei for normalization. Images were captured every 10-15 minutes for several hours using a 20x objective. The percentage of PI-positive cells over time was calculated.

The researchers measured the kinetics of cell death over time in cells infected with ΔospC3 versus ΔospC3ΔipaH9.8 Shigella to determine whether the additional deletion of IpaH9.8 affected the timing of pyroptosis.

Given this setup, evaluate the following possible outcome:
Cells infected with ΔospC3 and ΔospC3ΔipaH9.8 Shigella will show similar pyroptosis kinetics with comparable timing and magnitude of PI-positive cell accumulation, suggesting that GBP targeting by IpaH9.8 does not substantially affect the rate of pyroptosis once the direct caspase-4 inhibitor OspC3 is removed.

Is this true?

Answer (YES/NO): NO